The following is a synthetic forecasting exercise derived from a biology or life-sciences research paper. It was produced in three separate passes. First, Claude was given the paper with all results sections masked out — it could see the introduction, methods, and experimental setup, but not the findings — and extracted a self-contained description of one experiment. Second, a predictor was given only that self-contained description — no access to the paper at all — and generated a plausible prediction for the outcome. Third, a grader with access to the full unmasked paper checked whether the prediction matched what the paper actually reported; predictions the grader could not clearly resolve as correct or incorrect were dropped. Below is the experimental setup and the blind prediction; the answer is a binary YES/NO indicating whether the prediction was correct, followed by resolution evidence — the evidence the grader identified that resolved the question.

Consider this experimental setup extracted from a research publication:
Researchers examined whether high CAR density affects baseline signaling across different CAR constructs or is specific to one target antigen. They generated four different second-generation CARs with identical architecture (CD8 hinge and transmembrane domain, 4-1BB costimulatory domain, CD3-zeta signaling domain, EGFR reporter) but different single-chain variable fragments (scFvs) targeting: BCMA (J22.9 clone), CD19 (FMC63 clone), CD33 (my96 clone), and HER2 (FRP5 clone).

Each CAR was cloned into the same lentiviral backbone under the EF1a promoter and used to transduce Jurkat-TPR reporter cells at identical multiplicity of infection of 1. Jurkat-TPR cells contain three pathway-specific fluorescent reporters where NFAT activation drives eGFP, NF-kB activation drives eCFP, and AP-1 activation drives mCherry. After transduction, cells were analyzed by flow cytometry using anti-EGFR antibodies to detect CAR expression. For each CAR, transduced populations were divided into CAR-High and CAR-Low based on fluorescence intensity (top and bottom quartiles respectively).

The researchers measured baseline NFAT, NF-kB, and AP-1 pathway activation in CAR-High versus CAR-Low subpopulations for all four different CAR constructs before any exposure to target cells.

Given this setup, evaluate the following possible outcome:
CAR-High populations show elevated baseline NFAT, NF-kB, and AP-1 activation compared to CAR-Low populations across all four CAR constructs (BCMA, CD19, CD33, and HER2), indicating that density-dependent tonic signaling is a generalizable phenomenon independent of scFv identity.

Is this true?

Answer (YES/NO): YES